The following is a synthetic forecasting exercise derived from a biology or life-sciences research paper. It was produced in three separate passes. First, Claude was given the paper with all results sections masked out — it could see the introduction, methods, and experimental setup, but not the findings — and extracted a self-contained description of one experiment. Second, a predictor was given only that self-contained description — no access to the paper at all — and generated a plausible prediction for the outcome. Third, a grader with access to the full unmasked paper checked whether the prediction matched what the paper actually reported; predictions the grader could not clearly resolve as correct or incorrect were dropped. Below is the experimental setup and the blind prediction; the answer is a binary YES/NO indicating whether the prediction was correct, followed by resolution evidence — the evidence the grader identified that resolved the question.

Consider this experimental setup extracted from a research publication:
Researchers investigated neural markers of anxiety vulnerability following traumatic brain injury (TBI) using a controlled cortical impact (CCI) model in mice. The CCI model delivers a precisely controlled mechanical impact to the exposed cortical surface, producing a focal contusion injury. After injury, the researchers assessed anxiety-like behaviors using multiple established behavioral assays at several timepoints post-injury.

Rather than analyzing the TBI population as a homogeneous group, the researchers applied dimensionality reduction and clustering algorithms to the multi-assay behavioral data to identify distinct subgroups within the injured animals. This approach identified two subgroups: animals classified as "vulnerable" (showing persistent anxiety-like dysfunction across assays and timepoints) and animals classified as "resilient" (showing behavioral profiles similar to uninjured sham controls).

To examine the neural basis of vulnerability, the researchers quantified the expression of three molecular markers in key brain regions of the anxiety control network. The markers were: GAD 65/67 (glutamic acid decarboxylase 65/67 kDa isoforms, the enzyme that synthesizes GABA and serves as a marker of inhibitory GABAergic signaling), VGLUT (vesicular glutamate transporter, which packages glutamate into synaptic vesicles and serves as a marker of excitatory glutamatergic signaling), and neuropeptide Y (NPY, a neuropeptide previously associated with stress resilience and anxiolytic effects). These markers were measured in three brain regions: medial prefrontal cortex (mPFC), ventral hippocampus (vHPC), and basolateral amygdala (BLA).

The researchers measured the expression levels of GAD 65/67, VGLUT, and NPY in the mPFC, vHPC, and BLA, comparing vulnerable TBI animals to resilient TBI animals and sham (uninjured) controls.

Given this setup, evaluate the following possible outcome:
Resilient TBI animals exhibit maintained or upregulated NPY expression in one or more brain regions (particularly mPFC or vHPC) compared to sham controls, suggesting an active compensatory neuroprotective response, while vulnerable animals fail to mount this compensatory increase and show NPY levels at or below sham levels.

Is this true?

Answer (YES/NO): NO